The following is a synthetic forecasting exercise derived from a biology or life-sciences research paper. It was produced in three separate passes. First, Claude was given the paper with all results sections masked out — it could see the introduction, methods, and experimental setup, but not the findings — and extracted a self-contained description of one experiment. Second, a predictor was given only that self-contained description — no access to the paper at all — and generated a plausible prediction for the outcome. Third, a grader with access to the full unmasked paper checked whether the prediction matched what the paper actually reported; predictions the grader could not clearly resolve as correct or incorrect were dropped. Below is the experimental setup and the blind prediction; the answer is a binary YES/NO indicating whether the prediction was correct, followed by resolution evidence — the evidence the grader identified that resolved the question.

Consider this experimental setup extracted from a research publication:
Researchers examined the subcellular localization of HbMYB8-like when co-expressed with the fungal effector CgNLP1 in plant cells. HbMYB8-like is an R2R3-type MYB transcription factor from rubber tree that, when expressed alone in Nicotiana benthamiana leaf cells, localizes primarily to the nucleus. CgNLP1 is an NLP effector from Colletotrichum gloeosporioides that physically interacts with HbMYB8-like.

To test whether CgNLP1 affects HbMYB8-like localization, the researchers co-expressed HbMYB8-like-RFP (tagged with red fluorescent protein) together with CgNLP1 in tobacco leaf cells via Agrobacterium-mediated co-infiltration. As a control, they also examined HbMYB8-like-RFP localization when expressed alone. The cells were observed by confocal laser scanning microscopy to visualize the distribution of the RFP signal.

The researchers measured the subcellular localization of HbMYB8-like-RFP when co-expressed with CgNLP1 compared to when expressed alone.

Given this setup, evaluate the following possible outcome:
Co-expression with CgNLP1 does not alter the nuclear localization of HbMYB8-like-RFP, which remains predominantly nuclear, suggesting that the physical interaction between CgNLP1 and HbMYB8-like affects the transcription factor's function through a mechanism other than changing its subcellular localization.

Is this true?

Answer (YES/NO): NO